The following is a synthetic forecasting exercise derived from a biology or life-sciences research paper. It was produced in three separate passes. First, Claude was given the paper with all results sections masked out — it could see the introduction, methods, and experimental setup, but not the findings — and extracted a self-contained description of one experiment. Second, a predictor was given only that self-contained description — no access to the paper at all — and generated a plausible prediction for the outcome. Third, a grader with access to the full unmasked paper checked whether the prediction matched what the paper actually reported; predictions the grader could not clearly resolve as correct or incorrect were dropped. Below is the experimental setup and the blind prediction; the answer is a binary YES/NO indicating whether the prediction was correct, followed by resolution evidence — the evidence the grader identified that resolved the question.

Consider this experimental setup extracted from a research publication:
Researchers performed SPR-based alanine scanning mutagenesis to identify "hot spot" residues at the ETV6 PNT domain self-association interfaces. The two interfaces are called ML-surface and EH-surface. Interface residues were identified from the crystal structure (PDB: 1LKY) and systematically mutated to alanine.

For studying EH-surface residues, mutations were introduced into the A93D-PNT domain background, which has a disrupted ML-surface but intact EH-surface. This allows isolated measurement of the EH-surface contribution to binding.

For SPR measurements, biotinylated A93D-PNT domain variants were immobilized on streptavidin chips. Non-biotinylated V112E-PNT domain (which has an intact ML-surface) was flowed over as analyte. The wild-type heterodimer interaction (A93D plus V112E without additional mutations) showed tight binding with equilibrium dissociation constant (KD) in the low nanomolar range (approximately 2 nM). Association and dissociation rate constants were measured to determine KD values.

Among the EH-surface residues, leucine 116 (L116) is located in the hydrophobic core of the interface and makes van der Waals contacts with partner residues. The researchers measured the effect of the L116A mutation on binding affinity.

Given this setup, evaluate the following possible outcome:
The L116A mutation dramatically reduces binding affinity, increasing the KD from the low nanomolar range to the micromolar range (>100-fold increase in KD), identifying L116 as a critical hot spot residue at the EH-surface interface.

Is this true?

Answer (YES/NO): NO